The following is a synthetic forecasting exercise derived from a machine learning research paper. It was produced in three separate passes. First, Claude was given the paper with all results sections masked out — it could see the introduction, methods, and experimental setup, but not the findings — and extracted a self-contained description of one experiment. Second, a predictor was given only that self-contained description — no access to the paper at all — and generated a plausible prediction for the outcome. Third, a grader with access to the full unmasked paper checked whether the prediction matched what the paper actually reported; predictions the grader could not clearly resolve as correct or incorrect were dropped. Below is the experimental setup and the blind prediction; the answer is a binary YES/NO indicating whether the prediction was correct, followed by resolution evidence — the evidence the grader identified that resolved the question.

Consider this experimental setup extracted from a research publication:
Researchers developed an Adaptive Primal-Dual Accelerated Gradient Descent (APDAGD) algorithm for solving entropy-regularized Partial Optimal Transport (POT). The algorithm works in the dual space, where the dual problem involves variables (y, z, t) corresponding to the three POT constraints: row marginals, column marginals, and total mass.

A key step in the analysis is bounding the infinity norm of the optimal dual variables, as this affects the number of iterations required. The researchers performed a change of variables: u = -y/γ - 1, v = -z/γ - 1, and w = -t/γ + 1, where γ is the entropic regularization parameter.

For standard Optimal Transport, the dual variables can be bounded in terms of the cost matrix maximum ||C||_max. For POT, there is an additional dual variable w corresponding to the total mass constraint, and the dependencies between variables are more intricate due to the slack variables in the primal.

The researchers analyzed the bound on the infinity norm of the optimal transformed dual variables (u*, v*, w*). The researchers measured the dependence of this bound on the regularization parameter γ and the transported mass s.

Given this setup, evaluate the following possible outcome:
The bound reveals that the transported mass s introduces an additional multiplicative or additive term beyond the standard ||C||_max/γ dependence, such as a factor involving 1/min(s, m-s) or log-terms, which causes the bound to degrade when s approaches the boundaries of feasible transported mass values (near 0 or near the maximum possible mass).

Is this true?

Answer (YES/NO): NO